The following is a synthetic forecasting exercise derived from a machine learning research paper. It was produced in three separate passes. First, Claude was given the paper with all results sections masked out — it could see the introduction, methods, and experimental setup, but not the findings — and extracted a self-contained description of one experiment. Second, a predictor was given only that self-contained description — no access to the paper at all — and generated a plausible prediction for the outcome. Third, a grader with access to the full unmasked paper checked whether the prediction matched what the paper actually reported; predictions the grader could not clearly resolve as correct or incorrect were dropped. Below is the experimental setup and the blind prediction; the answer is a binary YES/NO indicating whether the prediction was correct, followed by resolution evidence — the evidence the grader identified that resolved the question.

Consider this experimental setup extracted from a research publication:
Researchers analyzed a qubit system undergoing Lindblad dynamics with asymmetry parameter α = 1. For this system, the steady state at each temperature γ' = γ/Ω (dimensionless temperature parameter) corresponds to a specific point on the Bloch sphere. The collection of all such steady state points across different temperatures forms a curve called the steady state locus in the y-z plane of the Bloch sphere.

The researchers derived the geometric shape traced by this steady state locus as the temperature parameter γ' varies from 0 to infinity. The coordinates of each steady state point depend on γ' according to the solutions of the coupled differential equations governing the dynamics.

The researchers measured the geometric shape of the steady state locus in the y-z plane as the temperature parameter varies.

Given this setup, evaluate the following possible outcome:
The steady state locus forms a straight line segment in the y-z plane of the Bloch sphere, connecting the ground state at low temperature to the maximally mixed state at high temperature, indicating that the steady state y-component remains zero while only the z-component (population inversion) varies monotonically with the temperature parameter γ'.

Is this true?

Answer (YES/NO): NO